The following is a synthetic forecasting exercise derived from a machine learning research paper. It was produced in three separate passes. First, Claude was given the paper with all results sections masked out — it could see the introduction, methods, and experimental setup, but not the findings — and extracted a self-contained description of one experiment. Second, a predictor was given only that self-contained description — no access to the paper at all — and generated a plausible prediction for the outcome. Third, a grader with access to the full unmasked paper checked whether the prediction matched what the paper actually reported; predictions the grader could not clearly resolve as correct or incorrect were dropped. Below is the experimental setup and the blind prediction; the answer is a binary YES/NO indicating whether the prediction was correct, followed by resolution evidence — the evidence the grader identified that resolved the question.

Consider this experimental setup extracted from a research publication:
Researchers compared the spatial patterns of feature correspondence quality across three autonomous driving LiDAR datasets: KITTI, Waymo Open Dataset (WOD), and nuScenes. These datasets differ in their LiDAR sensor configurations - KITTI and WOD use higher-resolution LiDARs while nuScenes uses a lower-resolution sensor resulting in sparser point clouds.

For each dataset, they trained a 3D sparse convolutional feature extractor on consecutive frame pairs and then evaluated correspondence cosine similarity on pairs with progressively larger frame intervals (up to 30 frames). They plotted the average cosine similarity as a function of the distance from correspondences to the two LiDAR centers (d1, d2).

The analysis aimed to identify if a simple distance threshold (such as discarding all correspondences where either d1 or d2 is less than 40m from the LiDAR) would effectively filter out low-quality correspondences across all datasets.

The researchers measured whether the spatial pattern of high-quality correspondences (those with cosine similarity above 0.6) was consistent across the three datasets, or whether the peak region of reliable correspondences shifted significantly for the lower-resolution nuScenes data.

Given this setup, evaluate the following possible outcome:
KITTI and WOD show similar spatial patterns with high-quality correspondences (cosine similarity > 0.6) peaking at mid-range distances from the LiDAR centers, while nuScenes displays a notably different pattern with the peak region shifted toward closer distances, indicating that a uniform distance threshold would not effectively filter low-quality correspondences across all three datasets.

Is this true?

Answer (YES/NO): YES